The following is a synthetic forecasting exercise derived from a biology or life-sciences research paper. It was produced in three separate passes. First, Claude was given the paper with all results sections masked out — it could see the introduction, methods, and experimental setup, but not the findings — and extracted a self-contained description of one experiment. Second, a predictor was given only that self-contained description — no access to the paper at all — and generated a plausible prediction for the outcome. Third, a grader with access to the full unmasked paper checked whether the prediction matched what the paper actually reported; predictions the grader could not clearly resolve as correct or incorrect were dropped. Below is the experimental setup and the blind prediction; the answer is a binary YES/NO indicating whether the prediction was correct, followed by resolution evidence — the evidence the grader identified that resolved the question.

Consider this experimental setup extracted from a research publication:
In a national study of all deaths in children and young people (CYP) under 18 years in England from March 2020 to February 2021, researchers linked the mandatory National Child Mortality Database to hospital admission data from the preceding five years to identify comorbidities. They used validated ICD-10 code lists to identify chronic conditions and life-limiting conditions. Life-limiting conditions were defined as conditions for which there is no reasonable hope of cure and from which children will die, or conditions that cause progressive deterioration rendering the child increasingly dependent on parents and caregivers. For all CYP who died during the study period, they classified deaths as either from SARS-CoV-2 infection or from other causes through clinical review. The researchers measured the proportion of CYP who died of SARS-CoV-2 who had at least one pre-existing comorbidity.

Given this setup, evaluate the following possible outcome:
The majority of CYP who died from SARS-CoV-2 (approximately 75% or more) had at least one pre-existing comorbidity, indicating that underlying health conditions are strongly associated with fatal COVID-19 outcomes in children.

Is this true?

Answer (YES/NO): YES